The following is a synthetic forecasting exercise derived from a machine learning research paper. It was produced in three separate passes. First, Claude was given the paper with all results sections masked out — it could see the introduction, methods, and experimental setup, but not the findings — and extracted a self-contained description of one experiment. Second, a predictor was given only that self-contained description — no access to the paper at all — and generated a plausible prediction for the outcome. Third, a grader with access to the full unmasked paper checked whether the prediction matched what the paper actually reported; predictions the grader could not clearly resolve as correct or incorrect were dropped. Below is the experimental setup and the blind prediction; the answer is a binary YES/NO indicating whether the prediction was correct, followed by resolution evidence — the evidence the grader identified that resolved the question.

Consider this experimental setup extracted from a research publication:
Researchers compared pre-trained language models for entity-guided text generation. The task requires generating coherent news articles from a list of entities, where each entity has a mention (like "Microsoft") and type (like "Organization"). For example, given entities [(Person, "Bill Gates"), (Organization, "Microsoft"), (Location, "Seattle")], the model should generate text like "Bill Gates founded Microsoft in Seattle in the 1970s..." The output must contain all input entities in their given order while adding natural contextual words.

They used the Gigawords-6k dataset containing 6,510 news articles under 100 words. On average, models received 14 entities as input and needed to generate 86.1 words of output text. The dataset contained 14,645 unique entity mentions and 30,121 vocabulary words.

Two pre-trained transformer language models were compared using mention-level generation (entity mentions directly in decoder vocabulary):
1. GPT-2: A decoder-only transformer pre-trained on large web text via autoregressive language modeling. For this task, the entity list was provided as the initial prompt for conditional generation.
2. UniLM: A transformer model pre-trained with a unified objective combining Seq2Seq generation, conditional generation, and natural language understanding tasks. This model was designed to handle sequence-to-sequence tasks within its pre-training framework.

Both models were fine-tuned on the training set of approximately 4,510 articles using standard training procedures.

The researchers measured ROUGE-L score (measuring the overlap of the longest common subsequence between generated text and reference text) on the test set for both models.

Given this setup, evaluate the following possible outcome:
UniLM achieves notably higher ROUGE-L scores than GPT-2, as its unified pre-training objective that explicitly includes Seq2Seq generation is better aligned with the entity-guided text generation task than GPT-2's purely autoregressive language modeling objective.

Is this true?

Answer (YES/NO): YES